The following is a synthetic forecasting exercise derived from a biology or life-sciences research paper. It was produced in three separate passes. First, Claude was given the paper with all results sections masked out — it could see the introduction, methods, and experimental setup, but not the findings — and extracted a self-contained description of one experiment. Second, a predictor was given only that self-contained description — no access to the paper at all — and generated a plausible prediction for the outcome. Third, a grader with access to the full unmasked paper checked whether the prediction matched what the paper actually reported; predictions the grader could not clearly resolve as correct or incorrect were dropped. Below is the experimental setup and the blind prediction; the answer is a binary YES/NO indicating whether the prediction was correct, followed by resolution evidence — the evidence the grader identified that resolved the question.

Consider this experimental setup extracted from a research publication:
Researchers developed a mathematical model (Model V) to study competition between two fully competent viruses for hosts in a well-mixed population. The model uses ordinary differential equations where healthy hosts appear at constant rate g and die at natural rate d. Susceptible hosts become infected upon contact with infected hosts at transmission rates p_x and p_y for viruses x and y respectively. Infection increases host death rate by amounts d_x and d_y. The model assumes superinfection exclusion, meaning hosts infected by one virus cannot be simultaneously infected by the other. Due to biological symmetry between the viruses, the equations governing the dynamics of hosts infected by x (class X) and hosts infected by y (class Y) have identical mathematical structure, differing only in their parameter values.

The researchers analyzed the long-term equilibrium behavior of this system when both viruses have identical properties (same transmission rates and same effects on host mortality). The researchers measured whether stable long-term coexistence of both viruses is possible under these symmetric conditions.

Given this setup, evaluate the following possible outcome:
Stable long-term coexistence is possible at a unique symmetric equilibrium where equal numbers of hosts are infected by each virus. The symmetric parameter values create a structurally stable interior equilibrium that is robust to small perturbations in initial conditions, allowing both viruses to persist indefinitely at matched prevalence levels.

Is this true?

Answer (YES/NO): NO